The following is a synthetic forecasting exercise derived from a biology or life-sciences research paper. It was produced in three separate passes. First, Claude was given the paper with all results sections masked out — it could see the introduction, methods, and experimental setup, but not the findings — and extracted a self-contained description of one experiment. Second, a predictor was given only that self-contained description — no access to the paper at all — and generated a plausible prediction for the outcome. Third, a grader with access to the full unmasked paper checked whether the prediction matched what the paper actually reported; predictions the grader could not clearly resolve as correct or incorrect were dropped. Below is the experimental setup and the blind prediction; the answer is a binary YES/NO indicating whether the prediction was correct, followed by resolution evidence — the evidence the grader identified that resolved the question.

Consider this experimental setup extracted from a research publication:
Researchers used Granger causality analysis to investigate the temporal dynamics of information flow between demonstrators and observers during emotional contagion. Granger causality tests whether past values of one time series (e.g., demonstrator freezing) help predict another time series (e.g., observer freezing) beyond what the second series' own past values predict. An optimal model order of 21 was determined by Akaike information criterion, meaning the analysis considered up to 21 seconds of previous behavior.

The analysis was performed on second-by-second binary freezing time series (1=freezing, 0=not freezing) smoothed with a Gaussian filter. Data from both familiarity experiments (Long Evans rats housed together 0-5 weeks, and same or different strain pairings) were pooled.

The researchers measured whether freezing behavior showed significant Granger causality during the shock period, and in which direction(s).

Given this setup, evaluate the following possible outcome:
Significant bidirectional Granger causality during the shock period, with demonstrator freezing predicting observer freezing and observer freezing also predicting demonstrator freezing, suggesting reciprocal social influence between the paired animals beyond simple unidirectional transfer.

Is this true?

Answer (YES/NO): YES